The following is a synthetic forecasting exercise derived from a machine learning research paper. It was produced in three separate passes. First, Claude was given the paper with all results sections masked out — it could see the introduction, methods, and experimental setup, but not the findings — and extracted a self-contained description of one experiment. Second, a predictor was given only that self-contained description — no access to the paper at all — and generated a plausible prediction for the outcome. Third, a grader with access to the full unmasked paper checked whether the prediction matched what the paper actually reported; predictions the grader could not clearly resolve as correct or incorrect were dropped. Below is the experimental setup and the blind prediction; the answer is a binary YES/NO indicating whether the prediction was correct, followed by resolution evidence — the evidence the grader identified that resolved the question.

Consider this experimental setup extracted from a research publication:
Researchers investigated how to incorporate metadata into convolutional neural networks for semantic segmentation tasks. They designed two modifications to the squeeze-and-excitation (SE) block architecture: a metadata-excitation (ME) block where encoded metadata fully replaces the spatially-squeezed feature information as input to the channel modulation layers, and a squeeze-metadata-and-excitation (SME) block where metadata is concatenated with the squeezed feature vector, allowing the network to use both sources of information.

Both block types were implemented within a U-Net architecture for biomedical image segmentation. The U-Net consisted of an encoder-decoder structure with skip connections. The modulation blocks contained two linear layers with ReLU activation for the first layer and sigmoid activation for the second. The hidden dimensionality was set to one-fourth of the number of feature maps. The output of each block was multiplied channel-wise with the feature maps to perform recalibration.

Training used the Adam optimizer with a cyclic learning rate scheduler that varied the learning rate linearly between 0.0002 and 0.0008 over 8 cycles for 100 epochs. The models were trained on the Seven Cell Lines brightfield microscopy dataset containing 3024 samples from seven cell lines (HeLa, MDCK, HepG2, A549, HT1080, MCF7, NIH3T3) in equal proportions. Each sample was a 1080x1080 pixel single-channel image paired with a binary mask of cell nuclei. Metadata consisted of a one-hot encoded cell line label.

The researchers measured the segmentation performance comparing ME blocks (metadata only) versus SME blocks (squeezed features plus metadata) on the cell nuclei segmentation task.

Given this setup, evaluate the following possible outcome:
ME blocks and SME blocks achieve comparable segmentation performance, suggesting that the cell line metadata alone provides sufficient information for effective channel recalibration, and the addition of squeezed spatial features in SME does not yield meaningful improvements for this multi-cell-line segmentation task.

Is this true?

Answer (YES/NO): YES